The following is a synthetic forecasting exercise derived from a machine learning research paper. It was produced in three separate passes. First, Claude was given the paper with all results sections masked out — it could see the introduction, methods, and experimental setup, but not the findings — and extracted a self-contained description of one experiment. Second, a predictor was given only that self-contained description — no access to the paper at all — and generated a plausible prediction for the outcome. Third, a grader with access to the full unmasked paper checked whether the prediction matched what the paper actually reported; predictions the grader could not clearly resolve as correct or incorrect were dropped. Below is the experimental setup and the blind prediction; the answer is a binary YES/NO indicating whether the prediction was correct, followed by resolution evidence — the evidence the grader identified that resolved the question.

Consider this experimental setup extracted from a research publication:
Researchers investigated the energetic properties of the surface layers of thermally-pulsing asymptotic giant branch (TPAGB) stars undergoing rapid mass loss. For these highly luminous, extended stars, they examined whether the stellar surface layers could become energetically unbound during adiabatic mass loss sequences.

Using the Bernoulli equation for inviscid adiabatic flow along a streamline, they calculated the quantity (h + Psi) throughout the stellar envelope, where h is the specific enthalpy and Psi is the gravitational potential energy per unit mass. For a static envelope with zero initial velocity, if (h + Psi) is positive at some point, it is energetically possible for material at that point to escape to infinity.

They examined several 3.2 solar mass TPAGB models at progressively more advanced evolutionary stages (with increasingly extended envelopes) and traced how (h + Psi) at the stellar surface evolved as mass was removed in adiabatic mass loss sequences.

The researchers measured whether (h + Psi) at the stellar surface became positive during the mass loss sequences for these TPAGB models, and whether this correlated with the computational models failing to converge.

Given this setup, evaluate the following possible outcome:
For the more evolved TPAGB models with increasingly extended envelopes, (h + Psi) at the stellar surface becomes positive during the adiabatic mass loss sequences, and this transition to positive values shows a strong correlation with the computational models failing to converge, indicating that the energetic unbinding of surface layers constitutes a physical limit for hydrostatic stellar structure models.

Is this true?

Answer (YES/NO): YES